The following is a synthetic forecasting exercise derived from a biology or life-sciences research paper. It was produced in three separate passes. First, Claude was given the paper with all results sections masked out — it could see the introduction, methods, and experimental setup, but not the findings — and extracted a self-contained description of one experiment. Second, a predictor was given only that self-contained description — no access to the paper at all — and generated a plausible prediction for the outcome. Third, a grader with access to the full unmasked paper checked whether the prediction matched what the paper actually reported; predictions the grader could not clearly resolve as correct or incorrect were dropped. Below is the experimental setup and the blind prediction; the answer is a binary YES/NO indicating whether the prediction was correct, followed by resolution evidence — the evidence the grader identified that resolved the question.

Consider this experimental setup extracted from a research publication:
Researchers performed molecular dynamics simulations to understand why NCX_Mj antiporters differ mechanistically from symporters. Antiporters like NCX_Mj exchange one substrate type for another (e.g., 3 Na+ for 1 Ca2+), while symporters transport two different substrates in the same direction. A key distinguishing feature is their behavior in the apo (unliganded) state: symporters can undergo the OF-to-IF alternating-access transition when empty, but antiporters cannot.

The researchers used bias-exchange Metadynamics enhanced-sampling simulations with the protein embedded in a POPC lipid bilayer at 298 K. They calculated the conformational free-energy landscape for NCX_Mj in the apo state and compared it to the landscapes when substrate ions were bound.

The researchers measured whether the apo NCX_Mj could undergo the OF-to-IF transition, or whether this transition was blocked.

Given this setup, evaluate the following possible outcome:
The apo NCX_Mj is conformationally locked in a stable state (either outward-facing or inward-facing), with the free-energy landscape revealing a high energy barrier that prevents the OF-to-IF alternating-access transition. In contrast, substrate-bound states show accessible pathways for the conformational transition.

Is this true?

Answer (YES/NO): YES